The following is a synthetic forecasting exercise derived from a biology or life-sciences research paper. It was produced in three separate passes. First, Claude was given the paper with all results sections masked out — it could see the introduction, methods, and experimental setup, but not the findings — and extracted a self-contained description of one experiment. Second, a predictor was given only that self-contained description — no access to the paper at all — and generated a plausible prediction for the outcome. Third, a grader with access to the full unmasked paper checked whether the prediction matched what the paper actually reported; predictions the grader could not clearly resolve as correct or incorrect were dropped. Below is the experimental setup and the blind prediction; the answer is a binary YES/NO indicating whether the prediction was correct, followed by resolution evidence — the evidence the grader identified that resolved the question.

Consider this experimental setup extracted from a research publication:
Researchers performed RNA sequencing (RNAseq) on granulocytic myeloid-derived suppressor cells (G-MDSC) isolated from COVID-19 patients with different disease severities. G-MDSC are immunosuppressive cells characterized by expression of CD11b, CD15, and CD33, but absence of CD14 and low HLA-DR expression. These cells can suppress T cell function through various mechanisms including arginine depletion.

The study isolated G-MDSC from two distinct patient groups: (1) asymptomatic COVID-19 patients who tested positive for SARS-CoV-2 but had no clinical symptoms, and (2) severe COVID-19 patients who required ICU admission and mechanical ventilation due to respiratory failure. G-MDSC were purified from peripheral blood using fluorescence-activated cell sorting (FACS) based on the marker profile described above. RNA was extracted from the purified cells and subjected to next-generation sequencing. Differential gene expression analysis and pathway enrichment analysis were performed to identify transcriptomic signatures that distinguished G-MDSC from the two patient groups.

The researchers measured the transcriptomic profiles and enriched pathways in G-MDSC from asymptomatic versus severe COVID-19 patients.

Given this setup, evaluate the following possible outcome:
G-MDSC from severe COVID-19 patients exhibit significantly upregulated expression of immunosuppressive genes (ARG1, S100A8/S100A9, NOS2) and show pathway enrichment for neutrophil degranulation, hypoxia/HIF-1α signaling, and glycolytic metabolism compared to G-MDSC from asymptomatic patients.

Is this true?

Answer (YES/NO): NO